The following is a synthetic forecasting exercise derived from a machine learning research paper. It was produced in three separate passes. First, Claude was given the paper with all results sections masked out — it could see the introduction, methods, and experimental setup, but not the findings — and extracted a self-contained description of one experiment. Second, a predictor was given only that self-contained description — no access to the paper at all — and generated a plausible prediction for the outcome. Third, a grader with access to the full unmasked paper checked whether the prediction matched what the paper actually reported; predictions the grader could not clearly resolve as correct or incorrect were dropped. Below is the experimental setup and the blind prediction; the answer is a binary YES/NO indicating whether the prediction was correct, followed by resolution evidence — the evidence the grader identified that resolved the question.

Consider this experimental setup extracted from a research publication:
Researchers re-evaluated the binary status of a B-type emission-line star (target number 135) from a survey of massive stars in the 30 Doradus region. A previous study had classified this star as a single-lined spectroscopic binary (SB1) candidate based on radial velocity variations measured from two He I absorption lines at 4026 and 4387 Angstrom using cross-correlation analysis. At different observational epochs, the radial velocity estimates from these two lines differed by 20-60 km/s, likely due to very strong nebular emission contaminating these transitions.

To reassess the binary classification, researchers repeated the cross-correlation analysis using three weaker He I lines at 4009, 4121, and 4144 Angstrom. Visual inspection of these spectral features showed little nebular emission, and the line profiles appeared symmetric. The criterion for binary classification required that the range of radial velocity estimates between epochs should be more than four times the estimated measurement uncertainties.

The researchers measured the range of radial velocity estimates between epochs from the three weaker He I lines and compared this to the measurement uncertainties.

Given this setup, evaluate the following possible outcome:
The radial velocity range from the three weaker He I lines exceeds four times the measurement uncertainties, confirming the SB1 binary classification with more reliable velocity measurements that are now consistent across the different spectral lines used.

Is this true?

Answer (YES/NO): NO